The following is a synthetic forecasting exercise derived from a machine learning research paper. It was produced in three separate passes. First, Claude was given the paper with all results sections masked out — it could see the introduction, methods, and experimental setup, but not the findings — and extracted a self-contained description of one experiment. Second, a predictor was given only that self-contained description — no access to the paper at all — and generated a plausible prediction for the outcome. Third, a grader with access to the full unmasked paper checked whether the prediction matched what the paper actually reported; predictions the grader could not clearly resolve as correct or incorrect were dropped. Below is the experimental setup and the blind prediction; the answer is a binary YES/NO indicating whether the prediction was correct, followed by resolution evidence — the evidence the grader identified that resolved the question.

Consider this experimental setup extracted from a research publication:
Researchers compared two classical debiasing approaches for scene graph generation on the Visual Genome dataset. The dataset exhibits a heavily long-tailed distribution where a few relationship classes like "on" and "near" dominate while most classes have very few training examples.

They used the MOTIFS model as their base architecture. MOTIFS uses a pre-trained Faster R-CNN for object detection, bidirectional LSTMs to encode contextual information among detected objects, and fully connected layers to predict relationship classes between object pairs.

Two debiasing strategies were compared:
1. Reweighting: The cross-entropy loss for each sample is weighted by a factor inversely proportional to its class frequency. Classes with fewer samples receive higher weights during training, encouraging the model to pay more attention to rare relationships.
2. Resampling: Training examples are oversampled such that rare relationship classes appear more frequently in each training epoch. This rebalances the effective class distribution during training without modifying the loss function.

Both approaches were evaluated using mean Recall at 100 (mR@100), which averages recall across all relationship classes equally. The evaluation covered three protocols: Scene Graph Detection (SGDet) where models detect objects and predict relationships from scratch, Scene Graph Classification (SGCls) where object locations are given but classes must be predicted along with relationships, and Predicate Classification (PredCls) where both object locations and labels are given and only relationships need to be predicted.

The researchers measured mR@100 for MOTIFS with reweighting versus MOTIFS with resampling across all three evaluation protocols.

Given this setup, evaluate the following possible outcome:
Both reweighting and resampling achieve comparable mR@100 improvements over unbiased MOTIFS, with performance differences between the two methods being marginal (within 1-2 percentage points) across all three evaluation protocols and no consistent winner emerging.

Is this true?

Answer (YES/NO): YES